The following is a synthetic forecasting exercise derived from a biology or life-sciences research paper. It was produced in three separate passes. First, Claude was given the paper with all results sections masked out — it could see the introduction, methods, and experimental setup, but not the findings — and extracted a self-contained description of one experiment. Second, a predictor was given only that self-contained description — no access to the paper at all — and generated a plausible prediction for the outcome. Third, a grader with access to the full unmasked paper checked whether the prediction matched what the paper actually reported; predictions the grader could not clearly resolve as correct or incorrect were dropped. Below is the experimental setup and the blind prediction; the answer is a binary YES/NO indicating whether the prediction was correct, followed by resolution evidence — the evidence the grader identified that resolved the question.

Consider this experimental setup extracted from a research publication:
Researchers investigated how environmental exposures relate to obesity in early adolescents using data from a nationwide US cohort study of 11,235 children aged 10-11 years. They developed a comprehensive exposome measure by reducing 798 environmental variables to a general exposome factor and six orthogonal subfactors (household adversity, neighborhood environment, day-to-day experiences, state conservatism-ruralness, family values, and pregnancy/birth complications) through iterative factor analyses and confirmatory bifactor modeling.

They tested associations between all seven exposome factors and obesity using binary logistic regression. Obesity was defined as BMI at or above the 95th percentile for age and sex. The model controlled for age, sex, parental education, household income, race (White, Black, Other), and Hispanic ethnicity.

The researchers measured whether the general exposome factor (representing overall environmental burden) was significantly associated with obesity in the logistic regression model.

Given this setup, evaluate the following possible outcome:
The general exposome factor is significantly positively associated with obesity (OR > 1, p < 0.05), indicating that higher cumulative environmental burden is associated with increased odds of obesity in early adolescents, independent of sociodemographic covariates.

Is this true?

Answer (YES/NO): YES